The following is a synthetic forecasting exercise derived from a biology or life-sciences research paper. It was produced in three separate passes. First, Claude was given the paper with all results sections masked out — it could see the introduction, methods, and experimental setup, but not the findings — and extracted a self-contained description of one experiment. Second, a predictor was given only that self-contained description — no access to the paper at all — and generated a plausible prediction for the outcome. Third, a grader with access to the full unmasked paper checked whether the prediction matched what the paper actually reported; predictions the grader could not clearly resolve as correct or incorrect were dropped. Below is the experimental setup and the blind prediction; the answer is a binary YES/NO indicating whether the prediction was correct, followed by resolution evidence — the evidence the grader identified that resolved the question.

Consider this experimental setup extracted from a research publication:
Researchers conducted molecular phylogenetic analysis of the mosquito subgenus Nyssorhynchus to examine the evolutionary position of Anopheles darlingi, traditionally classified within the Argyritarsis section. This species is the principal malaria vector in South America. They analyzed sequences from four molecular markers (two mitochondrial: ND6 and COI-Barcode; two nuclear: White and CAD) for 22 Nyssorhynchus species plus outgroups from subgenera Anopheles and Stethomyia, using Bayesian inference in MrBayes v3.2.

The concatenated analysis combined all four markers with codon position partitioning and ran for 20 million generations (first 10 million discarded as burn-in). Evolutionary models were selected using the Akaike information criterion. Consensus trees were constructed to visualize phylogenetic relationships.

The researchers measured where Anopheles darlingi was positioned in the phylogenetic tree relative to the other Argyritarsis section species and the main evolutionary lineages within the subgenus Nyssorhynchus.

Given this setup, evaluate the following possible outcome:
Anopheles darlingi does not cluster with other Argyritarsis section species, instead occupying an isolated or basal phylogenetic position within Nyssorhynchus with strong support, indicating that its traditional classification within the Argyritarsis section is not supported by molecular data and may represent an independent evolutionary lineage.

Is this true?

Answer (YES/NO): YES